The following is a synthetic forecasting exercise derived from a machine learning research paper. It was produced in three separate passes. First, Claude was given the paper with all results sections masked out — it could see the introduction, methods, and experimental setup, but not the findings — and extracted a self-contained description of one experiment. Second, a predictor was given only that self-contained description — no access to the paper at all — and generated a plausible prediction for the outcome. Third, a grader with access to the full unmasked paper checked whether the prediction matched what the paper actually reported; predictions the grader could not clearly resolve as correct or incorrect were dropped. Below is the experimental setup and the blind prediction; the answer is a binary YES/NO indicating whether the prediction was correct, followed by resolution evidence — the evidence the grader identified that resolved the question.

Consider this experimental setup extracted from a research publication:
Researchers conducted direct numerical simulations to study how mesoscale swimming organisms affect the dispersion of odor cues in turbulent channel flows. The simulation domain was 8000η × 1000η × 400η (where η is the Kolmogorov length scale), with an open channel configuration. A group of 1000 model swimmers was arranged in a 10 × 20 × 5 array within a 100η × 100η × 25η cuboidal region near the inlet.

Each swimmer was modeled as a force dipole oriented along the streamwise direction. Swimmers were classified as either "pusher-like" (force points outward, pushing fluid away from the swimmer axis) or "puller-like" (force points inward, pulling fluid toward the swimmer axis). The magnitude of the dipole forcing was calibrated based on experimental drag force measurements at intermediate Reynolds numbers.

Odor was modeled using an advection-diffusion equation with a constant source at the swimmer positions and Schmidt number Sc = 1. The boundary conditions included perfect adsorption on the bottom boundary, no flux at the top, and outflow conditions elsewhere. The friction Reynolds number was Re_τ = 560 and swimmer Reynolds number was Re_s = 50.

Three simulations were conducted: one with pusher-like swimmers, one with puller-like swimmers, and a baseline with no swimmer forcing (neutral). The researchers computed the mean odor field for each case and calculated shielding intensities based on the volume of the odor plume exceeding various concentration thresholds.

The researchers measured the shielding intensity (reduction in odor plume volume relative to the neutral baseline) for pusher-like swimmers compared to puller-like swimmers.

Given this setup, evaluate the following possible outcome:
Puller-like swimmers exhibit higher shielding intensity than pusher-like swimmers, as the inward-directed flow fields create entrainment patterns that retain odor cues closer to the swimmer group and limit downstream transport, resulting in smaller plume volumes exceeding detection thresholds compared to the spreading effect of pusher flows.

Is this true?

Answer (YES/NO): NO